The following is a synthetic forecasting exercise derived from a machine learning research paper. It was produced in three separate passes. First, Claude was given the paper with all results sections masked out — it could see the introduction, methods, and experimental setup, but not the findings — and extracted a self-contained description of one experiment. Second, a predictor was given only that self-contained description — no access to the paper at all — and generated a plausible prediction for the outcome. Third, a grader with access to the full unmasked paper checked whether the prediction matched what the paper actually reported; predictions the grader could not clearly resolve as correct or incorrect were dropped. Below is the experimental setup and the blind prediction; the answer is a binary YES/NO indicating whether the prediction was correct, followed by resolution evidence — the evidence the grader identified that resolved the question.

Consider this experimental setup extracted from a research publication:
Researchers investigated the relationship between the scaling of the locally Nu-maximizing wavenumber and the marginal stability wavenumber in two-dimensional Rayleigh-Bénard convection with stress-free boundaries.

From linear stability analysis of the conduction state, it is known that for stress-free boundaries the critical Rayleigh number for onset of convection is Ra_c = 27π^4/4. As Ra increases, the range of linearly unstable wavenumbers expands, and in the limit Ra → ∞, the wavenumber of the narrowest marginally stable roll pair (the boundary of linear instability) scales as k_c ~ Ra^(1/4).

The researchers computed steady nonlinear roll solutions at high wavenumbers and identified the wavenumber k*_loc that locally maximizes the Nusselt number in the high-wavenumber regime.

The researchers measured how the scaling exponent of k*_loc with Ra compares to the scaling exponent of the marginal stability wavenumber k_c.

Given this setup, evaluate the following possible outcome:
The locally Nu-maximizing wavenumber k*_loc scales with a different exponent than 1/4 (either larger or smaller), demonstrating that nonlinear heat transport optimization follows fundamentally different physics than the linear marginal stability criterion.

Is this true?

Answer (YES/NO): NO